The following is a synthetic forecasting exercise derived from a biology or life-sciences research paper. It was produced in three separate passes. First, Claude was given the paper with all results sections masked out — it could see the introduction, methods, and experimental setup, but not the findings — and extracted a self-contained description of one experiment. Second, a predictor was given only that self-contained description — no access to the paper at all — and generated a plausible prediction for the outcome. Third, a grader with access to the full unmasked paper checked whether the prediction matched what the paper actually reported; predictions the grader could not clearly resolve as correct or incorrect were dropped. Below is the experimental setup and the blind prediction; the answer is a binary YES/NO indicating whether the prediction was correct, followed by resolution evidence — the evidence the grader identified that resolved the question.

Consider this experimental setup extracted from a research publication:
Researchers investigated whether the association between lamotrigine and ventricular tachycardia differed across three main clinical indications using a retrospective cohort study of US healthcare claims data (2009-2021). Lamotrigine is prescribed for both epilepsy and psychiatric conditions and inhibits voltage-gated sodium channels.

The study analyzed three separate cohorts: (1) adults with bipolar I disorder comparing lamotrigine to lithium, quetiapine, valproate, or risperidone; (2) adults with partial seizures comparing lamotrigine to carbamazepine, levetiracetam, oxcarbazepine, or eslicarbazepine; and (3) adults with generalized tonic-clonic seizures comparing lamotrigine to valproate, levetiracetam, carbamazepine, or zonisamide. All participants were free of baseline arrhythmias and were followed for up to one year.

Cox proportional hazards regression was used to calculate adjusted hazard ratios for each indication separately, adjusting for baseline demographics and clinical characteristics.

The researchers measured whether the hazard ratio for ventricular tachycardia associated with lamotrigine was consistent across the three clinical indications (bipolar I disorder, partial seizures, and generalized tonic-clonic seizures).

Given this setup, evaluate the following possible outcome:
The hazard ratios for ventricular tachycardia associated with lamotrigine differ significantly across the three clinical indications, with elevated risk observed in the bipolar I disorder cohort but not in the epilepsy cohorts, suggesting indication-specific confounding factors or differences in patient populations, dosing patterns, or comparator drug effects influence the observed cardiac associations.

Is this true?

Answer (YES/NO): YES